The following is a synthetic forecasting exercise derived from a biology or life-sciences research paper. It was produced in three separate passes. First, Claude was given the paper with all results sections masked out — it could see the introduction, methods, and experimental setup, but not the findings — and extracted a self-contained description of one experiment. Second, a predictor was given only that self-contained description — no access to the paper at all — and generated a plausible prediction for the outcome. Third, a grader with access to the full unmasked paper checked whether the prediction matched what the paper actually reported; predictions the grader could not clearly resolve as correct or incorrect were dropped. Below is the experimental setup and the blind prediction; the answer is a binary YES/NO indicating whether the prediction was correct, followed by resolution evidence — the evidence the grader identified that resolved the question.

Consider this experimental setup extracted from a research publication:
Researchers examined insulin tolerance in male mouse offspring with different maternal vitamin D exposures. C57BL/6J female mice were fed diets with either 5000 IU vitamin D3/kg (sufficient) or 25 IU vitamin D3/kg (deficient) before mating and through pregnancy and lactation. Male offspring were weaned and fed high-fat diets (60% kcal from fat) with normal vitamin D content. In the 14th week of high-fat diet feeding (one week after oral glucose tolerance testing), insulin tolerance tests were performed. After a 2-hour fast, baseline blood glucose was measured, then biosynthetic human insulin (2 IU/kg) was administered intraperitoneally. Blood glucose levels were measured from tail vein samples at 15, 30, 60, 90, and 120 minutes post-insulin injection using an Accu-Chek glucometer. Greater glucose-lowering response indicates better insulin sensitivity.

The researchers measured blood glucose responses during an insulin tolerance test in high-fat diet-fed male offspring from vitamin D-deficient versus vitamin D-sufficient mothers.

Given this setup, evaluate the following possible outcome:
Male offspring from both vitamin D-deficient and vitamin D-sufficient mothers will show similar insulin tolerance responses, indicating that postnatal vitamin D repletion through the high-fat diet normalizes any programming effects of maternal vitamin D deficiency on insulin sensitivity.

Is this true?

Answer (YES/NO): YES